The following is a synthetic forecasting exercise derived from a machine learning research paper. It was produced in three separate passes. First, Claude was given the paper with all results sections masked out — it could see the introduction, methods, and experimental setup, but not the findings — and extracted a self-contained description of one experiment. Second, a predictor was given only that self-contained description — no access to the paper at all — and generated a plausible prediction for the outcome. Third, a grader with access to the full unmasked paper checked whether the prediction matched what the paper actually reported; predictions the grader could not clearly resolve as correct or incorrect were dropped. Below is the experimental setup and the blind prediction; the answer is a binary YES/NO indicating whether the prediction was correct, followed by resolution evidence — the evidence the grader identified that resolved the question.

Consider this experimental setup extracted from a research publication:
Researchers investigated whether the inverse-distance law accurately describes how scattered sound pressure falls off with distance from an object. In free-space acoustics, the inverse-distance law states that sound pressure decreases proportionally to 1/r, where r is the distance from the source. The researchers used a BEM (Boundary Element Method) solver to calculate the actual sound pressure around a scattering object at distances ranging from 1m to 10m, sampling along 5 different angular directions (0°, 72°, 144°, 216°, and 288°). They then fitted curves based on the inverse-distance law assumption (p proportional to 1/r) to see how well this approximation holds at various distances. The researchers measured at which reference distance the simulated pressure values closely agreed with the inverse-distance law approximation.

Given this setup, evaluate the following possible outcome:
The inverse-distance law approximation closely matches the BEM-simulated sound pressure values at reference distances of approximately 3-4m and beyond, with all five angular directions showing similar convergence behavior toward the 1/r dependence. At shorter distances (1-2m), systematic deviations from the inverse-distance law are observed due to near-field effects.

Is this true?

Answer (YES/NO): NO